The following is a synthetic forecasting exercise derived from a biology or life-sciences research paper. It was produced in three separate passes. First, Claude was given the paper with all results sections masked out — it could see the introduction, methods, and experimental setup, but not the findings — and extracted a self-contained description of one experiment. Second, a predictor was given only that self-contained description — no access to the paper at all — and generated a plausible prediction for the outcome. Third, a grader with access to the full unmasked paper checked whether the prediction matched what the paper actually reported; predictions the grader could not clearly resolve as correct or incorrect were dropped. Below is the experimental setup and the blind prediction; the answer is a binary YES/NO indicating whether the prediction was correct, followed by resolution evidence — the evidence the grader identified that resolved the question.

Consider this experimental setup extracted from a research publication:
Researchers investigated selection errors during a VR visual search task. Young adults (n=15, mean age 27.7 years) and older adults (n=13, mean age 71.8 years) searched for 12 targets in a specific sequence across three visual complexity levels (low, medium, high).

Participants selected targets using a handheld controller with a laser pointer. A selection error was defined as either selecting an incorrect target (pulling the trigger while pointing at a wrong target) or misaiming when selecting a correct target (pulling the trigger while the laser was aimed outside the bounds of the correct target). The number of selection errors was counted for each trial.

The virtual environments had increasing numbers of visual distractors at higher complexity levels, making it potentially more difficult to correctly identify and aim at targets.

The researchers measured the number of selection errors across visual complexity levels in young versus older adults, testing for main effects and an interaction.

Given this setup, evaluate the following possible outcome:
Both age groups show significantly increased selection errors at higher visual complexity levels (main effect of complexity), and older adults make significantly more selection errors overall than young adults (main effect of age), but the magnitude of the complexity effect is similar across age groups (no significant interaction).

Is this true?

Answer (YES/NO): NO